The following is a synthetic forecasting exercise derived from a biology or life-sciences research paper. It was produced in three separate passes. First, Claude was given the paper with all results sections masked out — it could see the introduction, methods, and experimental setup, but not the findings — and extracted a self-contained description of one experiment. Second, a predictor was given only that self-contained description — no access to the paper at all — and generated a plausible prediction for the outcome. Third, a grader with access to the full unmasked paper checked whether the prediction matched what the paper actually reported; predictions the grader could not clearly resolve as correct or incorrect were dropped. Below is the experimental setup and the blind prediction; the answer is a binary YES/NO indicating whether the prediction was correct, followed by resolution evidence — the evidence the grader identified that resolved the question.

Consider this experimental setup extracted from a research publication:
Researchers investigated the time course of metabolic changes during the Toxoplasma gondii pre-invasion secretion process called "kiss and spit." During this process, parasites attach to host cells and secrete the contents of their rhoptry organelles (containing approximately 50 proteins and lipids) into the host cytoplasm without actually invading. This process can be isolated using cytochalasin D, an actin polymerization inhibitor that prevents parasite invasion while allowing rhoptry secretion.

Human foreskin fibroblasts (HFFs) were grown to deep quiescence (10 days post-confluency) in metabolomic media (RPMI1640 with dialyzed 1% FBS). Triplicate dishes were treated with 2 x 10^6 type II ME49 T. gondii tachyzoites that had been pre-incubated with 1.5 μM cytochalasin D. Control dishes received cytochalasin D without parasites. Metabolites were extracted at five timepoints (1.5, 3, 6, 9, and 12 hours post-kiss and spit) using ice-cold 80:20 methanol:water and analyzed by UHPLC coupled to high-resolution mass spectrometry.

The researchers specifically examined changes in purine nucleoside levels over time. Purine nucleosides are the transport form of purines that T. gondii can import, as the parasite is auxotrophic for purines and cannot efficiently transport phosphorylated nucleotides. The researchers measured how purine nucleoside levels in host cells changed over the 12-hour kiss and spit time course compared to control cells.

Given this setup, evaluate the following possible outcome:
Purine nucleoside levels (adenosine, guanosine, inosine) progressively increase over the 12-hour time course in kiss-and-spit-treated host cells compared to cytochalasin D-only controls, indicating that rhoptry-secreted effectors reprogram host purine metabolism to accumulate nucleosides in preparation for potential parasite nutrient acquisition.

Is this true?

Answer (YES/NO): NO